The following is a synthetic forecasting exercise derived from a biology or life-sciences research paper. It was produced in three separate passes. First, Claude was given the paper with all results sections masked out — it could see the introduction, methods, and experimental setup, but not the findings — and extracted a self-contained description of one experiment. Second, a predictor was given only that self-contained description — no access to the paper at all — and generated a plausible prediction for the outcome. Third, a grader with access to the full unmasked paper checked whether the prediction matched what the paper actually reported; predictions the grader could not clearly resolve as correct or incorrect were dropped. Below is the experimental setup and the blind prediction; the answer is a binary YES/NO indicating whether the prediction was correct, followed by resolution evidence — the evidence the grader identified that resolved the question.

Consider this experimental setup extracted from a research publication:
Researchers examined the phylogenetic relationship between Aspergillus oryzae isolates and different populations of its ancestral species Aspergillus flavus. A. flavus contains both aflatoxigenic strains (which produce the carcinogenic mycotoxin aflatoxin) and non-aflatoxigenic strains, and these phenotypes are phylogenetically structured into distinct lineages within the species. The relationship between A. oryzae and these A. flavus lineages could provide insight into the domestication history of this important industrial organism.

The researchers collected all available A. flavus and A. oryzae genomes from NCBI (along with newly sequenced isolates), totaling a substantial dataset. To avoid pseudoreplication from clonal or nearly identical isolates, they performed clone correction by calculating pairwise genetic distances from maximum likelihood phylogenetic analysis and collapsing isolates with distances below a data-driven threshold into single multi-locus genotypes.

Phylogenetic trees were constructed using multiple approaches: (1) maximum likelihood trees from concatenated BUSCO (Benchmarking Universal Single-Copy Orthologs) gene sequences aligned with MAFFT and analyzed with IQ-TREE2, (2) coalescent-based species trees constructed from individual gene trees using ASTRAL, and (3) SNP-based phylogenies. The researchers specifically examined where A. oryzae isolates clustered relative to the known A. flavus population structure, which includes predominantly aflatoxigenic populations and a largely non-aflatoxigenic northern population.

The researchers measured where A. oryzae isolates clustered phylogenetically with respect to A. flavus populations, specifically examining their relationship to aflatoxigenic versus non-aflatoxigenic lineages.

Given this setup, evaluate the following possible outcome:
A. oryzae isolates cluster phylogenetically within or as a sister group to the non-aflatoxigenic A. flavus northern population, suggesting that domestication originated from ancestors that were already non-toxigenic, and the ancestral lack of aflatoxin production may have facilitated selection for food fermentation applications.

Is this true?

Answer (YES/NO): YES